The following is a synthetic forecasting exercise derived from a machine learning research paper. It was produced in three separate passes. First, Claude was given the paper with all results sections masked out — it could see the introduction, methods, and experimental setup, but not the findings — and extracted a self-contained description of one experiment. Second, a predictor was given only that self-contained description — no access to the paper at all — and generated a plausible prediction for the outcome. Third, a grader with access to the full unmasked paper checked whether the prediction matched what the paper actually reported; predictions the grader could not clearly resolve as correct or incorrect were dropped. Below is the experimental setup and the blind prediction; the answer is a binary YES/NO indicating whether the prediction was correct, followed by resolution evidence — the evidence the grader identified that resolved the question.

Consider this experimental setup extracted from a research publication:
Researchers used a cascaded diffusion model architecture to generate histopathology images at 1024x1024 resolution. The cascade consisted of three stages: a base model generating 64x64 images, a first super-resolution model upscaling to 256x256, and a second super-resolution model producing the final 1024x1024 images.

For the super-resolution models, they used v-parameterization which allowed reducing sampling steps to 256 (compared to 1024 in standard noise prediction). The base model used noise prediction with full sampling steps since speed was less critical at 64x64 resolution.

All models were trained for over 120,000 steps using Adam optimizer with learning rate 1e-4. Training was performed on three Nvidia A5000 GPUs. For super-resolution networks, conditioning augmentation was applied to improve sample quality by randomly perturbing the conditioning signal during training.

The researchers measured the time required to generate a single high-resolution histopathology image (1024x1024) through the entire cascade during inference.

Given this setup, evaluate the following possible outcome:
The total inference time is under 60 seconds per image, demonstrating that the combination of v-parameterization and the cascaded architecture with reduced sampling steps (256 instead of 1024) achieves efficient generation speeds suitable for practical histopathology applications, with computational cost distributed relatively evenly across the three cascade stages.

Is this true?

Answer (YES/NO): NO